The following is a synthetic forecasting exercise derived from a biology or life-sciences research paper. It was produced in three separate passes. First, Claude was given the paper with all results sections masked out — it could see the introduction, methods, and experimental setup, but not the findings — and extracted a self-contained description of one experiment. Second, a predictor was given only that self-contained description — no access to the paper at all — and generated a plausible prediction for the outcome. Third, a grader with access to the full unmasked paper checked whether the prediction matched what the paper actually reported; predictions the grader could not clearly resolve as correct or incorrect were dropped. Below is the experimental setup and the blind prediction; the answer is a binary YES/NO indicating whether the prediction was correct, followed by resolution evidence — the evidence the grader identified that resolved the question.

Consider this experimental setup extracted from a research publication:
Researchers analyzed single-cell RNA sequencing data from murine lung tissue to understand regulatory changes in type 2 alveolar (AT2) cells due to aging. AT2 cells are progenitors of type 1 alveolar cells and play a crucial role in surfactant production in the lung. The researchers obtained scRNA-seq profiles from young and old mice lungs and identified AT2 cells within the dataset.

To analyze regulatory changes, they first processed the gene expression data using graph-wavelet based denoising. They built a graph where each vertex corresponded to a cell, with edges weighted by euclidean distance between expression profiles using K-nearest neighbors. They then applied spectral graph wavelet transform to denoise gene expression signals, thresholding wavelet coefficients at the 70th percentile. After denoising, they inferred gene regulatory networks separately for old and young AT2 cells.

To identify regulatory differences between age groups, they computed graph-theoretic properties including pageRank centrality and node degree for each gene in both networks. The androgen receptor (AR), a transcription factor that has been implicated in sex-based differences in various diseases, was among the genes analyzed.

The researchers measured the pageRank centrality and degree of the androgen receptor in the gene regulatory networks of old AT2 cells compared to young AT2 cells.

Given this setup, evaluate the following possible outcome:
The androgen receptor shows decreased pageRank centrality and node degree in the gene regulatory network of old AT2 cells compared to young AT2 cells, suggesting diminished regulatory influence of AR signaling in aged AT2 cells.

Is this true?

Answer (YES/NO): NO